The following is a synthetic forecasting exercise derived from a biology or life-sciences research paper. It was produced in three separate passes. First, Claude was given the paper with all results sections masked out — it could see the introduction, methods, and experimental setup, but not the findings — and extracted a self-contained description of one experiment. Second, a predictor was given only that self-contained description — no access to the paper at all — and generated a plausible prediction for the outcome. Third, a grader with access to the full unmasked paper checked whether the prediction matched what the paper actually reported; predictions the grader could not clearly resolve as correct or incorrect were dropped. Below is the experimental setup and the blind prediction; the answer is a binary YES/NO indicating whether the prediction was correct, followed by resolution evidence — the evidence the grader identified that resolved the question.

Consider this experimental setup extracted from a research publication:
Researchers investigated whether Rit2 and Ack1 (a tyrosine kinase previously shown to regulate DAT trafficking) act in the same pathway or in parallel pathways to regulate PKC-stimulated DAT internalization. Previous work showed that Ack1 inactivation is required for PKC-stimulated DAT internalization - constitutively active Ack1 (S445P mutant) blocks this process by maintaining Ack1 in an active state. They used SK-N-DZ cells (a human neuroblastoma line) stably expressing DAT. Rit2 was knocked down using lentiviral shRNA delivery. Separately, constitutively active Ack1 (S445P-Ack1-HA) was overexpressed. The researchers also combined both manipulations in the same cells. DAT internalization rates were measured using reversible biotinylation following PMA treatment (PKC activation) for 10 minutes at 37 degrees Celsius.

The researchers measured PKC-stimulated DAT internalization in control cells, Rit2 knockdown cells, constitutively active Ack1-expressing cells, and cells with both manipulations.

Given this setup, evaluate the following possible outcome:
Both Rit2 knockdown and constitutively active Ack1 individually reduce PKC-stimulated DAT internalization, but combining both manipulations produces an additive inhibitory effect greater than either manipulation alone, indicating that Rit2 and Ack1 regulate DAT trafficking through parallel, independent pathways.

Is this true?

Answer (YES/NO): NO